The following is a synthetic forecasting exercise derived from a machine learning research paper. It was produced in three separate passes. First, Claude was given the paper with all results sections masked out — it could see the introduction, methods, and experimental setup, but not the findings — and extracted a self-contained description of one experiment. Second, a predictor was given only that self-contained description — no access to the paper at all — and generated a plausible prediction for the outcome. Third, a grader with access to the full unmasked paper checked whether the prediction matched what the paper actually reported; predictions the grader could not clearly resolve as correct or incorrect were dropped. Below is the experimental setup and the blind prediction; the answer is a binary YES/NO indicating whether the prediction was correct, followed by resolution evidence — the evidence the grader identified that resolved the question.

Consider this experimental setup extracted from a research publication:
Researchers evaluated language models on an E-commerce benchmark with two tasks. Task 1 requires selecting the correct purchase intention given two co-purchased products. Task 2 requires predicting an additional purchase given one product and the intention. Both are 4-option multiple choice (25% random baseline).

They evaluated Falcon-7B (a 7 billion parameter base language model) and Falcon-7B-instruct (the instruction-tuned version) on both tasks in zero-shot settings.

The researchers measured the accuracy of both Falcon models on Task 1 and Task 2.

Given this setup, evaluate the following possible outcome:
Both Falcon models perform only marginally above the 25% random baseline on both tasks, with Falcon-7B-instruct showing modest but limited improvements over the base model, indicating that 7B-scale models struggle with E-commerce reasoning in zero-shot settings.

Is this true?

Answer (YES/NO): NO